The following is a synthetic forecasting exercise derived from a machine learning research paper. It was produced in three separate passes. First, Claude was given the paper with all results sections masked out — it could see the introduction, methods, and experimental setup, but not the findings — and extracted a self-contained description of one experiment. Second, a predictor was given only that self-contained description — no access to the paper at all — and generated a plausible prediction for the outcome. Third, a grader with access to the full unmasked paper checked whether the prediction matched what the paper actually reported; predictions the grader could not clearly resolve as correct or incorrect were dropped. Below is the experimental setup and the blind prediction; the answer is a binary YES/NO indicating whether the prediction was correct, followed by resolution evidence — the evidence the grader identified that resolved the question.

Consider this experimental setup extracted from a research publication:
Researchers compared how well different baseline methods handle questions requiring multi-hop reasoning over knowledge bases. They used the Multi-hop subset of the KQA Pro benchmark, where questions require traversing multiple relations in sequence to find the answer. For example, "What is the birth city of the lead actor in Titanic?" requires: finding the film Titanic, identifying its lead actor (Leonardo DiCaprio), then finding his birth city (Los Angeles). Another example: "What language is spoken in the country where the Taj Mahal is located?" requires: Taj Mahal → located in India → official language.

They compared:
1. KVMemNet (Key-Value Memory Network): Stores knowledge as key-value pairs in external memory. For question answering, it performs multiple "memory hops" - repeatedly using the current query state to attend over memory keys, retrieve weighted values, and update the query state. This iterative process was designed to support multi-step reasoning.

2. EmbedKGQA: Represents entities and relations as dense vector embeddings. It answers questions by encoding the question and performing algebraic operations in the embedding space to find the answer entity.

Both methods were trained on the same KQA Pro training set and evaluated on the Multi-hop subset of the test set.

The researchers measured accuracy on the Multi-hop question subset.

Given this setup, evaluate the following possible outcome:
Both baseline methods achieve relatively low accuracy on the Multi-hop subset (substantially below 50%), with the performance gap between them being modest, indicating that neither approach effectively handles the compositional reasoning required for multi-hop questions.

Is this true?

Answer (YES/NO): NO